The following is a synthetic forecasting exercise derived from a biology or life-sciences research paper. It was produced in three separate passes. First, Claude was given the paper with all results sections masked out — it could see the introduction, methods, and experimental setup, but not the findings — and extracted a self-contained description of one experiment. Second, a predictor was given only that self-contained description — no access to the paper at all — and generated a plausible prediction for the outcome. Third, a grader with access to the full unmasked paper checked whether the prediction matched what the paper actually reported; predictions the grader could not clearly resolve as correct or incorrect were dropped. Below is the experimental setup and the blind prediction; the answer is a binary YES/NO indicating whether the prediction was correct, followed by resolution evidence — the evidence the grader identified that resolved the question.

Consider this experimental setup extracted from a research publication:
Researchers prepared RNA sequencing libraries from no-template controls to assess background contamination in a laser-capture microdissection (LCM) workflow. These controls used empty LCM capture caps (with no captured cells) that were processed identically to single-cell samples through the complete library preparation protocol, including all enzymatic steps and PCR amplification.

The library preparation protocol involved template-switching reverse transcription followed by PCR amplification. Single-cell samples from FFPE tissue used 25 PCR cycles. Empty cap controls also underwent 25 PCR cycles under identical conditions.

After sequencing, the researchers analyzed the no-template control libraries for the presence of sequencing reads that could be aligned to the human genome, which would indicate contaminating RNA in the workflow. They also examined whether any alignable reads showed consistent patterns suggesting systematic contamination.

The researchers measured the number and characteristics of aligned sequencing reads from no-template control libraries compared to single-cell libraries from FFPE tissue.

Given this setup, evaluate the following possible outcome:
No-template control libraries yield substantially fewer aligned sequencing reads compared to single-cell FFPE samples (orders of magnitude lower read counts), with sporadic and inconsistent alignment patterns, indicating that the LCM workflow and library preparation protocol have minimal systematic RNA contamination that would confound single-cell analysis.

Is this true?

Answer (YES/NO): NO